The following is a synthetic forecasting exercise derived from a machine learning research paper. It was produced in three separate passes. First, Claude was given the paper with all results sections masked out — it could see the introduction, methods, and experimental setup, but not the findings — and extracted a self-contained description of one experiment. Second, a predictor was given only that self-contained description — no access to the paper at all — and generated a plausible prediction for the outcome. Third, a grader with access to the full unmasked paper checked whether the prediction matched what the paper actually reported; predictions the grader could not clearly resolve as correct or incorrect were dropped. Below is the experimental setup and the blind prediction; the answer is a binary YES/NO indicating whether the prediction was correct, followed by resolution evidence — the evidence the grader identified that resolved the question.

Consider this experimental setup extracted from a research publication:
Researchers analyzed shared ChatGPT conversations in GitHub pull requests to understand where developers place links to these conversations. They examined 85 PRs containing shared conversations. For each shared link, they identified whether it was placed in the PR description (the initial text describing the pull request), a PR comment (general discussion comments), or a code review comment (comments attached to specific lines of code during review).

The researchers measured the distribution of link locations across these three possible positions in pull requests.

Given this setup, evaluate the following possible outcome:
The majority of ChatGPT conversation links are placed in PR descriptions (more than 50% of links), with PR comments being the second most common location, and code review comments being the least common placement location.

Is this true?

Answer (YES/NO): NO